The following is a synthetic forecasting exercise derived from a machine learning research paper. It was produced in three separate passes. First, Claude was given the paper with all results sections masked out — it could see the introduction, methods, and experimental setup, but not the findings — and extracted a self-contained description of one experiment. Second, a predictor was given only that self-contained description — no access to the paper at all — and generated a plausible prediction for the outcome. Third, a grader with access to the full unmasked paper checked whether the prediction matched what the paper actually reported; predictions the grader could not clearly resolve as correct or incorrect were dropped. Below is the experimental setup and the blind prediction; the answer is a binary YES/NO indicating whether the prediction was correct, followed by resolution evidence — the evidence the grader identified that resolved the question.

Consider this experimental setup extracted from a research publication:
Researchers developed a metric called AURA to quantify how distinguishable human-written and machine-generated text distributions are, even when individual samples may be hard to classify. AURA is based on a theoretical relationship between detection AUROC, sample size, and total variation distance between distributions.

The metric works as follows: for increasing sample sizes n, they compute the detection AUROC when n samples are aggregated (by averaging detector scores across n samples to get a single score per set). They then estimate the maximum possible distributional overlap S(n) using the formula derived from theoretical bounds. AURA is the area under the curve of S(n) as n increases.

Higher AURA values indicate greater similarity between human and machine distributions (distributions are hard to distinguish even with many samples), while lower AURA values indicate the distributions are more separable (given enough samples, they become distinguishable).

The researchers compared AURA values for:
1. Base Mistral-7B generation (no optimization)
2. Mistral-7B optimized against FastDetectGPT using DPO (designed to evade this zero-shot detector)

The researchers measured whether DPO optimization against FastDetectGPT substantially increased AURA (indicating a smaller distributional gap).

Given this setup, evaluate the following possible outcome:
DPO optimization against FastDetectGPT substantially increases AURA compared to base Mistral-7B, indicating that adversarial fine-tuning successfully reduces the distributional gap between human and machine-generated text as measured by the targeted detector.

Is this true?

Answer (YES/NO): NO